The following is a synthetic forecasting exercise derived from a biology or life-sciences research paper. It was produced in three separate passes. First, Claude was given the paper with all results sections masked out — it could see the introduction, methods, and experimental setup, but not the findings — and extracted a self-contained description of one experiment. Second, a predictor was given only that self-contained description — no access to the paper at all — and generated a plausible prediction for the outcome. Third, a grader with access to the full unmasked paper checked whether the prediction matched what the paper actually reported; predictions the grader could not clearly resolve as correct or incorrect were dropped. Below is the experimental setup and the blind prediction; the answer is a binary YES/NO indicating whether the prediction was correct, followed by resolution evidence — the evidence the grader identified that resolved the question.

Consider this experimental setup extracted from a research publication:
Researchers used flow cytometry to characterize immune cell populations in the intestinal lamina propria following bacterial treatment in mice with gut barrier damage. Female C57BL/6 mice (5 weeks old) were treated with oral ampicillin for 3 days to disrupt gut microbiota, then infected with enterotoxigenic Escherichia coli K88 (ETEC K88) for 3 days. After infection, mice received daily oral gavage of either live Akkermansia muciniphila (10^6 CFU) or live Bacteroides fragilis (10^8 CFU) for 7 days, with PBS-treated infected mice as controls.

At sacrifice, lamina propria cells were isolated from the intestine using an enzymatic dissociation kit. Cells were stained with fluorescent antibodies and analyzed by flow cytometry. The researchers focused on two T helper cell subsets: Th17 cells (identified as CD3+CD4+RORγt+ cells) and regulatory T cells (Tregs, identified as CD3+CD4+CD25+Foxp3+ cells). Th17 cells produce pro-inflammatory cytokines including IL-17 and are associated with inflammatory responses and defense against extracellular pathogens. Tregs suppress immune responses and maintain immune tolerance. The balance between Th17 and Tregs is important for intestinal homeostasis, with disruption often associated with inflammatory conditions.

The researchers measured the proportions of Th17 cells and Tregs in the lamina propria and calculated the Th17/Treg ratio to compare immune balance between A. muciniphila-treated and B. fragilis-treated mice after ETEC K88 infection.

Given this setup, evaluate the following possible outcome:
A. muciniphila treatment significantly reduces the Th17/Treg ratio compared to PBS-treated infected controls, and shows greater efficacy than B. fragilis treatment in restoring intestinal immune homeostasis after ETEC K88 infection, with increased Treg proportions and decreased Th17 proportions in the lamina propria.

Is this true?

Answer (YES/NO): YES